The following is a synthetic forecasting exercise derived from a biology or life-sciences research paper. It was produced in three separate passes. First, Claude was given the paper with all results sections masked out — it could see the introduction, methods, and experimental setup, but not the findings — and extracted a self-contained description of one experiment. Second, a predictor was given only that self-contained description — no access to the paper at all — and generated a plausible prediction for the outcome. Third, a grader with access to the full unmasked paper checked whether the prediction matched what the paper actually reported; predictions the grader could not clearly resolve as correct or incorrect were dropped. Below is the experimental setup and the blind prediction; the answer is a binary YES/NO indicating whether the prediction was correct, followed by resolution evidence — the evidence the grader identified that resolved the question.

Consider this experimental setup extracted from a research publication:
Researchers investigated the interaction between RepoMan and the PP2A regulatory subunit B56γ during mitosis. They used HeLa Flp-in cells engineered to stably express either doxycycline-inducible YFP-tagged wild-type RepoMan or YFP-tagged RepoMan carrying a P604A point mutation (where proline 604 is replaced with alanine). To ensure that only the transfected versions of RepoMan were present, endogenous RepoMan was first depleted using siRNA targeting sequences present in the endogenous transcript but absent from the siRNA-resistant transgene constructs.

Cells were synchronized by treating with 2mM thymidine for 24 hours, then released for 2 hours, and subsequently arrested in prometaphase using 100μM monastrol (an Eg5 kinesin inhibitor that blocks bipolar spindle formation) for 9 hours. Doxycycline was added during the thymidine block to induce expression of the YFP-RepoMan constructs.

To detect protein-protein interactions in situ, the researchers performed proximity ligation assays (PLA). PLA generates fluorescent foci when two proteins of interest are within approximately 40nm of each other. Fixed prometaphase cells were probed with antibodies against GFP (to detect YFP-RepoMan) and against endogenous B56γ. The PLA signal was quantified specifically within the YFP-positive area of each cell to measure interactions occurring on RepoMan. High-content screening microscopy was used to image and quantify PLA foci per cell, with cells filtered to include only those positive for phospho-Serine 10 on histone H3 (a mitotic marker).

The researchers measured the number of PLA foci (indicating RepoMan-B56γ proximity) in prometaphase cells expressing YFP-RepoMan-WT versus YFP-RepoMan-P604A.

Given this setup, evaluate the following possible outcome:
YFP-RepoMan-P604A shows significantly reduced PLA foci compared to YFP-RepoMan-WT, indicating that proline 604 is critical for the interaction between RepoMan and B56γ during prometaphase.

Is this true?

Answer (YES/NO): YES